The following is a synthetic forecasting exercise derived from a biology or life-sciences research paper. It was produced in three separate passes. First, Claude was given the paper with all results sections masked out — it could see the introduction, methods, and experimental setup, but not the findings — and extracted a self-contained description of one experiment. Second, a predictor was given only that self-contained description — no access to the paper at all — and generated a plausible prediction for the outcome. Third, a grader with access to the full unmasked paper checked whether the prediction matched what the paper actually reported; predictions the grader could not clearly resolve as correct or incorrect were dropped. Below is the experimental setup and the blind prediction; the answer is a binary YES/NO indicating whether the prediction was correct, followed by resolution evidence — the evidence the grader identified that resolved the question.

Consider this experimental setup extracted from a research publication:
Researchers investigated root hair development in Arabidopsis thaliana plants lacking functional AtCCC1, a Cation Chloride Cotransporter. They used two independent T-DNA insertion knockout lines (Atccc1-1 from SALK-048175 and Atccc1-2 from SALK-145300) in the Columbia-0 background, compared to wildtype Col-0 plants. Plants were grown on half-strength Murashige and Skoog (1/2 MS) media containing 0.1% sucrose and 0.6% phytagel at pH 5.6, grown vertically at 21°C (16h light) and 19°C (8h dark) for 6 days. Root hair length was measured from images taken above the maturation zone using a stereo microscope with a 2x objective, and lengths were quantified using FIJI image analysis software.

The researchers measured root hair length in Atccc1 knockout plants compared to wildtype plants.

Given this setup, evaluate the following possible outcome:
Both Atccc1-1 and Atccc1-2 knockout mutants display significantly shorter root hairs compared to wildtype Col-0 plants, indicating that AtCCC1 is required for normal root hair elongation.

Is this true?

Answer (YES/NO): YES